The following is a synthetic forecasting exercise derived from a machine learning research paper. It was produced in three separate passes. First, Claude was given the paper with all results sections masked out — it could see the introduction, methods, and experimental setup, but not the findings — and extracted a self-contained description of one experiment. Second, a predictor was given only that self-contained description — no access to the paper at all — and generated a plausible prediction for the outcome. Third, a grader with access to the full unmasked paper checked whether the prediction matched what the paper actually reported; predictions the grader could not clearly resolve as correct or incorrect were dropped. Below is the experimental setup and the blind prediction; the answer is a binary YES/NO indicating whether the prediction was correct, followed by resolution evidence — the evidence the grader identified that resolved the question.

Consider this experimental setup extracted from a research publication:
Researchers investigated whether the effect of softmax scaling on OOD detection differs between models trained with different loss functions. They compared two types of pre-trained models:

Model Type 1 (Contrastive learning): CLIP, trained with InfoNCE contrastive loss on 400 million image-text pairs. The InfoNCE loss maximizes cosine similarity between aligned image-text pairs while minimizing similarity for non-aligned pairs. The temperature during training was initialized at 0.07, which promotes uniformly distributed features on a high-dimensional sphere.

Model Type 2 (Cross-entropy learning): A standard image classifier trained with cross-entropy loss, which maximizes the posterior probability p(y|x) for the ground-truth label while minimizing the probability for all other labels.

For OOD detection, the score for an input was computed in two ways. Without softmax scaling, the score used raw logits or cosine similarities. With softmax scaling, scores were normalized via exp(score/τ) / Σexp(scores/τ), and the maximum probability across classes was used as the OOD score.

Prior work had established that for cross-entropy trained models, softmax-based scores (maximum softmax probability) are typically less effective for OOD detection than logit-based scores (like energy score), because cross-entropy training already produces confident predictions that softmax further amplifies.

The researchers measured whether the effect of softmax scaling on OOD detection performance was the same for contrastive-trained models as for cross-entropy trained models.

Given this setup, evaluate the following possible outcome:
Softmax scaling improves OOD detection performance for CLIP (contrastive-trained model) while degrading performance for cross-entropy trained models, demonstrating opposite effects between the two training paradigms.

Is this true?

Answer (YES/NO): YES